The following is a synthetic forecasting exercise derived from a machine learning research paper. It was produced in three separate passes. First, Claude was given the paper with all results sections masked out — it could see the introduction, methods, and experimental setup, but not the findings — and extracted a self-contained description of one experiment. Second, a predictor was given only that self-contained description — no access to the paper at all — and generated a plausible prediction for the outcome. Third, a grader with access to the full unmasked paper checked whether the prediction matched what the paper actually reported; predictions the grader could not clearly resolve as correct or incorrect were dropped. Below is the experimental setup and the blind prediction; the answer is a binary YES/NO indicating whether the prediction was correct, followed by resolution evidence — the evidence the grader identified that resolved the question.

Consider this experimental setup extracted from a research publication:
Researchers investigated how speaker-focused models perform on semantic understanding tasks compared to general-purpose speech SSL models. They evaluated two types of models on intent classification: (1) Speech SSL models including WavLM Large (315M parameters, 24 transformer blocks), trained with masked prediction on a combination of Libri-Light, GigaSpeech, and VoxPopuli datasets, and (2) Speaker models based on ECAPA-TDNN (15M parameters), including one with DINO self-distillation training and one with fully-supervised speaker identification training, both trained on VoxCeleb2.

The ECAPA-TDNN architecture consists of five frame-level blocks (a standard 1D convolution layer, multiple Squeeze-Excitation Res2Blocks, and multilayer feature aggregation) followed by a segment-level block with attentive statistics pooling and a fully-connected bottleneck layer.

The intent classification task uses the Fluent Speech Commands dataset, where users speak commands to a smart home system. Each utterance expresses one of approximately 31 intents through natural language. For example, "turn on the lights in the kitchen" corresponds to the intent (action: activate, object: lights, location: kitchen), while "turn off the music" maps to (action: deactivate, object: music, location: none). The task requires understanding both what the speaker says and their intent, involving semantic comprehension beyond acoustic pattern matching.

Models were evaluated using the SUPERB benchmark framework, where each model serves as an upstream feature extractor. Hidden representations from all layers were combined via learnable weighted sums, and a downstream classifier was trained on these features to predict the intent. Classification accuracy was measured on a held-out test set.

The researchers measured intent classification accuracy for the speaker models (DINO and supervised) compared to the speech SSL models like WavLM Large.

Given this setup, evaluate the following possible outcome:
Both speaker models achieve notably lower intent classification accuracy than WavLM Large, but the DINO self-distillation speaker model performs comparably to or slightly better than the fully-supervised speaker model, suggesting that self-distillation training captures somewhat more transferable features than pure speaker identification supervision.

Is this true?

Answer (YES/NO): YES